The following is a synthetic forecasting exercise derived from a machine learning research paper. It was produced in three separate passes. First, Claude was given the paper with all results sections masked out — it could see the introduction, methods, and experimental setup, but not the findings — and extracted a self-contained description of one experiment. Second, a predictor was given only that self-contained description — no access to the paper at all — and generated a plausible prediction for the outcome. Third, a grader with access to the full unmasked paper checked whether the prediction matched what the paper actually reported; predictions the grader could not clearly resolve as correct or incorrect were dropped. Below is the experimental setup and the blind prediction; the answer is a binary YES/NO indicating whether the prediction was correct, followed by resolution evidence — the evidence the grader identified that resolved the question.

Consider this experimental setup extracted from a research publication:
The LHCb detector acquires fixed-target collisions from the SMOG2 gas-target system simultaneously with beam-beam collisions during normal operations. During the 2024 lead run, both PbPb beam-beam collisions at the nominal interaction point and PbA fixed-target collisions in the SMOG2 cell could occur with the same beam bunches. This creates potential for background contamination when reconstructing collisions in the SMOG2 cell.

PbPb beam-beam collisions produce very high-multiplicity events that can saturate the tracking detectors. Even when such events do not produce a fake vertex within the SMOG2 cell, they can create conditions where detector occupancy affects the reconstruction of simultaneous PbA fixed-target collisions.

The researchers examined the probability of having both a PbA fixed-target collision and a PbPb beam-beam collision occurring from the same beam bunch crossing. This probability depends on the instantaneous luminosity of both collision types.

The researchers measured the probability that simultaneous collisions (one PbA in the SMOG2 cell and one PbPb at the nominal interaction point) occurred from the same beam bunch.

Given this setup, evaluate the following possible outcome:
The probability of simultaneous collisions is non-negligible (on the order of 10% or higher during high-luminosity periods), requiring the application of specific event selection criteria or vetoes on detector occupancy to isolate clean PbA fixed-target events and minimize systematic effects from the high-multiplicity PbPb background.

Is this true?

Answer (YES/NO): NO